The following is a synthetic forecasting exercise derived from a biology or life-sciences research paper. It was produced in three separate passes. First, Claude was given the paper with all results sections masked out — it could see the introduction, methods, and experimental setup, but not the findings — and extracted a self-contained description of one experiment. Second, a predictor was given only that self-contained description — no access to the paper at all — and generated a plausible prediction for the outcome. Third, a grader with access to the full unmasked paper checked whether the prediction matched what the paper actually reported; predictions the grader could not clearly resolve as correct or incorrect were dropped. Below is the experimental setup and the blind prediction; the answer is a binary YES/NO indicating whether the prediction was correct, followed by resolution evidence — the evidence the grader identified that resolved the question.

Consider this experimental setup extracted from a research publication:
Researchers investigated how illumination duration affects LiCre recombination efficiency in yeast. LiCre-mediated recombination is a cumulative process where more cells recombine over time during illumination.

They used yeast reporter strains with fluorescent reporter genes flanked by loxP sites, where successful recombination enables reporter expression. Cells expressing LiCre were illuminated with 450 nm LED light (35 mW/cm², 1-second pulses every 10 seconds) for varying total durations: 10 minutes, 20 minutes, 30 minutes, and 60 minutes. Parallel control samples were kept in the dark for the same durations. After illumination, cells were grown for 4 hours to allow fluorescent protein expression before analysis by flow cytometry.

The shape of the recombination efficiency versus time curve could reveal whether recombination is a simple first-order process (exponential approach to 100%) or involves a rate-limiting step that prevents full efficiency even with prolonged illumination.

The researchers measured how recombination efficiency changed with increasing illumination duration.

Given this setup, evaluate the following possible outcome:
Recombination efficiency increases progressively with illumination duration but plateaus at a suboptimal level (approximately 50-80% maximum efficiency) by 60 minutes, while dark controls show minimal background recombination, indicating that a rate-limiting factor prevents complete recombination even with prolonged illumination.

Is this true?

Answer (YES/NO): NO